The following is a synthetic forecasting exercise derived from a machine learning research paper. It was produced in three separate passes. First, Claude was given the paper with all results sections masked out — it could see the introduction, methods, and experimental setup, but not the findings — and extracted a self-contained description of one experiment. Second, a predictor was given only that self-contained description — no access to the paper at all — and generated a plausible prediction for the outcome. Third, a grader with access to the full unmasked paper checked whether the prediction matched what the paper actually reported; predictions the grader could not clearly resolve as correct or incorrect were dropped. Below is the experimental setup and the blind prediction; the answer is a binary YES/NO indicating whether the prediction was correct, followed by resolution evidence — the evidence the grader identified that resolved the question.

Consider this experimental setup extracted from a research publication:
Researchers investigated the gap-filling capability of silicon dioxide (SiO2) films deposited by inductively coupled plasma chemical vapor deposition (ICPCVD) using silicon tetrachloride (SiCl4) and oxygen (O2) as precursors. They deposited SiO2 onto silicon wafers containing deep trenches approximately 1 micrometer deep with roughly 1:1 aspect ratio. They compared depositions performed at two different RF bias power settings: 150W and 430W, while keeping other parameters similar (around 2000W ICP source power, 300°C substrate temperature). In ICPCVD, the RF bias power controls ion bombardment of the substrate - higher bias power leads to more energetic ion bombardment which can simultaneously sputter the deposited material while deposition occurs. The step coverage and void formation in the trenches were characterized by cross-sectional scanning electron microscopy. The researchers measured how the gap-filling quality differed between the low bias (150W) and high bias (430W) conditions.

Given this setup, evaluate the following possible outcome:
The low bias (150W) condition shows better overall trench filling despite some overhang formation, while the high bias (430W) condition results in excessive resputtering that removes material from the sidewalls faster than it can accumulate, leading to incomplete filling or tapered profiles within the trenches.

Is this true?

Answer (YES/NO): NO